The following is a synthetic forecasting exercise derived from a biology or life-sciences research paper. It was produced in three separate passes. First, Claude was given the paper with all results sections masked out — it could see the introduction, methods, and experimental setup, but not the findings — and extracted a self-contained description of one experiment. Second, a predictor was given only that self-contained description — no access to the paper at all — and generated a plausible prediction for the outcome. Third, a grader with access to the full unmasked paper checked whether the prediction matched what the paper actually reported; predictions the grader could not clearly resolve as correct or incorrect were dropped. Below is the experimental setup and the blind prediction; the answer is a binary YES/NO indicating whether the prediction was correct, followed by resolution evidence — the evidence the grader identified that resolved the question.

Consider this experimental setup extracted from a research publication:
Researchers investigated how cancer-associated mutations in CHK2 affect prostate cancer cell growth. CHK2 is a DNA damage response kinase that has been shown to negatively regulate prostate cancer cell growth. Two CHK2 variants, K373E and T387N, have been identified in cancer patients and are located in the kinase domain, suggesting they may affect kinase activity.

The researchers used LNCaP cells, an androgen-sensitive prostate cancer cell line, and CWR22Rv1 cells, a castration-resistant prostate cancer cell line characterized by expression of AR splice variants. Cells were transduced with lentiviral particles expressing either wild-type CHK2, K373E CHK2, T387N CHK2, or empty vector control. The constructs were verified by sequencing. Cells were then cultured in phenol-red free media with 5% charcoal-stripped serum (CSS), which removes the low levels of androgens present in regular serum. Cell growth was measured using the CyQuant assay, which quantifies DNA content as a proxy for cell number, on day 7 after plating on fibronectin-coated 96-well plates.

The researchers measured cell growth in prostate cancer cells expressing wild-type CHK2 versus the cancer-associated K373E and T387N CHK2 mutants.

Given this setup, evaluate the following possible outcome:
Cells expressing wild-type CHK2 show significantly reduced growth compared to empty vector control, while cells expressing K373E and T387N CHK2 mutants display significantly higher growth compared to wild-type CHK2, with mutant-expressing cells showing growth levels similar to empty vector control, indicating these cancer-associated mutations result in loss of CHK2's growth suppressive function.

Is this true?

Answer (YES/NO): NO